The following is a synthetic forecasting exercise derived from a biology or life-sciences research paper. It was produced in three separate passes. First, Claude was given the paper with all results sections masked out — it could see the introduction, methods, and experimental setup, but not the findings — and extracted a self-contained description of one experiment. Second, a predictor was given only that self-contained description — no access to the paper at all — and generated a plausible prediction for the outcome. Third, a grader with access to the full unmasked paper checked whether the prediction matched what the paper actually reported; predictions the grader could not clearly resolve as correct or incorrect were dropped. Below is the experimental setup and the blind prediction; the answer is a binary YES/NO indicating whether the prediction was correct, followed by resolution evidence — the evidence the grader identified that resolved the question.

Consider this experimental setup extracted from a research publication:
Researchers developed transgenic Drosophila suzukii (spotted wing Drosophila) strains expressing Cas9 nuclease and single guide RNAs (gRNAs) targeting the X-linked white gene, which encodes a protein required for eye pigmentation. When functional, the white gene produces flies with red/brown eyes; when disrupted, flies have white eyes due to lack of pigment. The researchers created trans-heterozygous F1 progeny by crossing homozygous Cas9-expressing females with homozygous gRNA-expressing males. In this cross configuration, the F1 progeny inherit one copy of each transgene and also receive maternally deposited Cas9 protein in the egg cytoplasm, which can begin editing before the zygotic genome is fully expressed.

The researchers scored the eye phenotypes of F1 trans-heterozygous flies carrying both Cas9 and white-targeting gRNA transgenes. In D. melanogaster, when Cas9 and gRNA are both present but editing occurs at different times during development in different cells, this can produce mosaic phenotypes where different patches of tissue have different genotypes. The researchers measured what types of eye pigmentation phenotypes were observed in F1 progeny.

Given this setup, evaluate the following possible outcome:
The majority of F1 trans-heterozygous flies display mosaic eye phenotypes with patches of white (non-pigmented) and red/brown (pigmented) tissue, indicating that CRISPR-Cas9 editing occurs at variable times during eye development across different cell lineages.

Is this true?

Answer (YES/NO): YES